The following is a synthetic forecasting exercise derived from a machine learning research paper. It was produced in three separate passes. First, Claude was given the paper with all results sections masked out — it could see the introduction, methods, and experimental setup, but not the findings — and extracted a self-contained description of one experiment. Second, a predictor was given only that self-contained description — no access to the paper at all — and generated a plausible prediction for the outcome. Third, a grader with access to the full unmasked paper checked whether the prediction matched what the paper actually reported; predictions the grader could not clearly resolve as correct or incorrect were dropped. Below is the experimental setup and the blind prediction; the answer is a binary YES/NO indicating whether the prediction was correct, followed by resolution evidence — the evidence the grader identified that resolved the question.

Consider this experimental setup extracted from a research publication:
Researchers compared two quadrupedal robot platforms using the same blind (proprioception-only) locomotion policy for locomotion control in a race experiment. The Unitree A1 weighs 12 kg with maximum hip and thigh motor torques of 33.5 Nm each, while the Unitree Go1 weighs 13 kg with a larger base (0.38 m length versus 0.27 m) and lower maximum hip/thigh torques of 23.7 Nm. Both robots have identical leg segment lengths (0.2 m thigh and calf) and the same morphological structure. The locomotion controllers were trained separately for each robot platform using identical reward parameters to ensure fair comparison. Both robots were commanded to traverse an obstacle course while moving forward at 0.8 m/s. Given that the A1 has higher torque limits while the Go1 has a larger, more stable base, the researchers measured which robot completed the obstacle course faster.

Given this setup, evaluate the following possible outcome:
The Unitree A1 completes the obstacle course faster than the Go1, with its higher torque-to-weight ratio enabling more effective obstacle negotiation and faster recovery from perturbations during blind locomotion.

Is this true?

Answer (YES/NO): YES